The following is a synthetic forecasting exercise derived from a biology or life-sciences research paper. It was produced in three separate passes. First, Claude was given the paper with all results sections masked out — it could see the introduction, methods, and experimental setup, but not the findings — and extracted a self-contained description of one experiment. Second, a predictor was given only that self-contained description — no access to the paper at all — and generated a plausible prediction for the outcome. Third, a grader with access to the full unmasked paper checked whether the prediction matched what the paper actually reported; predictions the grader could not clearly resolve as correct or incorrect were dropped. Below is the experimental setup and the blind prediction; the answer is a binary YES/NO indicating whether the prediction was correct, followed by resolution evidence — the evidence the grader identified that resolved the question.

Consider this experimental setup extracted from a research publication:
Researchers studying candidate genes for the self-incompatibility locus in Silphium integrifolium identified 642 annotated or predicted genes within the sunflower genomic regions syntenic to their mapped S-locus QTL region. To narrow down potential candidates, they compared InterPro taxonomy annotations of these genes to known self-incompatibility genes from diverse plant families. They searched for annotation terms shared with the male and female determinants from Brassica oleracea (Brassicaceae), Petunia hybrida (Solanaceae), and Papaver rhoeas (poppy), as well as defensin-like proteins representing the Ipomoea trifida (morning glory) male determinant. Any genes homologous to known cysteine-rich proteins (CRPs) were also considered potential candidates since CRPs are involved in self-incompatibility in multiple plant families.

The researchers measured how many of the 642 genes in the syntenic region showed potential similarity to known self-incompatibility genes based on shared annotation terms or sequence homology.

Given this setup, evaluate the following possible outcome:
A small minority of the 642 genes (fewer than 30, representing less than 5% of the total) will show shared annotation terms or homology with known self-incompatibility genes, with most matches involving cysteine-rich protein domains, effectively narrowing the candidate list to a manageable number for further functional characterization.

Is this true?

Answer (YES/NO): NO